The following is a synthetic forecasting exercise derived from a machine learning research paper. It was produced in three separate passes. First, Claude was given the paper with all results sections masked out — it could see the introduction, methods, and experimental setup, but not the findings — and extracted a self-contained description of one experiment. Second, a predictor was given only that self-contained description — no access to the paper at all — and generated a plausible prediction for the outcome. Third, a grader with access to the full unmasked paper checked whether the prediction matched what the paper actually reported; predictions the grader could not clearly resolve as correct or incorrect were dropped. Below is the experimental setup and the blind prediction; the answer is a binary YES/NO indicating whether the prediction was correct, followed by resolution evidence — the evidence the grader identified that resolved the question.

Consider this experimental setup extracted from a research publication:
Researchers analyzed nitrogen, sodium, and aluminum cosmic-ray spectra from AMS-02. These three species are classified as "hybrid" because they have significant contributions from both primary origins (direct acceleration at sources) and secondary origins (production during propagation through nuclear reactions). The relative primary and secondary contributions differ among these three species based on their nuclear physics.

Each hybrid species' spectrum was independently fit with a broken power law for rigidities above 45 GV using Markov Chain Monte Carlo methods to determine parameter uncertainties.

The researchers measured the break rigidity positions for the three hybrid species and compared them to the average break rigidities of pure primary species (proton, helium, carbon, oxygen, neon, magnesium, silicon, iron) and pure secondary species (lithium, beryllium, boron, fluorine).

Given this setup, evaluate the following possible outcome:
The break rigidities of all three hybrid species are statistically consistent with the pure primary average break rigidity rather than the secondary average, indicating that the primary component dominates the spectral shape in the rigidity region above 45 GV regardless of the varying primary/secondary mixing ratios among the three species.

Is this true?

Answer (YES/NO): NO